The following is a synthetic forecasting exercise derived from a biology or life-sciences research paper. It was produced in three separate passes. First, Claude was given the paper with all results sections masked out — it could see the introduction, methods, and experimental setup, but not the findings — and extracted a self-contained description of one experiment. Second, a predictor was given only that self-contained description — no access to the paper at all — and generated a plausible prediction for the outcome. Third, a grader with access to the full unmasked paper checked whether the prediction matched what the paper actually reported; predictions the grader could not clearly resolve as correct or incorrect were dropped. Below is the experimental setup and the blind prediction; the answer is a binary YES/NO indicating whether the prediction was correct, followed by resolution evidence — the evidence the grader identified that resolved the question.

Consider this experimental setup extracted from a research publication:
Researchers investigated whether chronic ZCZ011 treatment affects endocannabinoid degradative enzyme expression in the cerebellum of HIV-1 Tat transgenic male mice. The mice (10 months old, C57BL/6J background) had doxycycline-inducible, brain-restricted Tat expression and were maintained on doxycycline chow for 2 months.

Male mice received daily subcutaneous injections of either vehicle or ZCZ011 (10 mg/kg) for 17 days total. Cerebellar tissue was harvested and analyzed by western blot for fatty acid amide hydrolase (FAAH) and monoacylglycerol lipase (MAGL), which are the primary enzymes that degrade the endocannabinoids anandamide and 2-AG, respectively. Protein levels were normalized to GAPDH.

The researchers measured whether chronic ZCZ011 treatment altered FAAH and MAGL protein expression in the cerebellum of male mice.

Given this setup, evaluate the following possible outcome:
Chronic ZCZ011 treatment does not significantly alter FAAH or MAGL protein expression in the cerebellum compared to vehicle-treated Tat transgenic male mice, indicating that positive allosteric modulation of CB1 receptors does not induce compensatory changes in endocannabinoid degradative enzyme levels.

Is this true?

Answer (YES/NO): YES